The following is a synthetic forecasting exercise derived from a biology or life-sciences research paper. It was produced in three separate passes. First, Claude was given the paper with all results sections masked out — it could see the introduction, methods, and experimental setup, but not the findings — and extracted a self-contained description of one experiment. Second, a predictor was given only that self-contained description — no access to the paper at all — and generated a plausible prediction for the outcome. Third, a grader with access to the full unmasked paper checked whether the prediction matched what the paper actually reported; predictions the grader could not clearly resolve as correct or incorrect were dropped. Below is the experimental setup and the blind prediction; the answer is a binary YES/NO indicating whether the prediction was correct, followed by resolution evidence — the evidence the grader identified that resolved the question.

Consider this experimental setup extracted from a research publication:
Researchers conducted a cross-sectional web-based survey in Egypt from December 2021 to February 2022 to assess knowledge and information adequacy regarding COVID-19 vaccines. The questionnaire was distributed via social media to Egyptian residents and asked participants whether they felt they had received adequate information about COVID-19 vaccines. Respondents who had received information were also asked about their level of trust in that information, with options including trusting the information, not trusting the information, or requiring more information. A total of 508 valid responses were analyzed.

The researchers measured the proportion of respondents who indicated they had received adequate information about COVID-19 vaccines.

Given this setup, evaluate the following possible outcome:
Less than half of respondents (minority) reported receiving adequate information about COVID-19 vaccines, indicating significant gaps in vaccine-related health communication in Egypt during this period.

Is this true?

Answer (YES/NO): NO